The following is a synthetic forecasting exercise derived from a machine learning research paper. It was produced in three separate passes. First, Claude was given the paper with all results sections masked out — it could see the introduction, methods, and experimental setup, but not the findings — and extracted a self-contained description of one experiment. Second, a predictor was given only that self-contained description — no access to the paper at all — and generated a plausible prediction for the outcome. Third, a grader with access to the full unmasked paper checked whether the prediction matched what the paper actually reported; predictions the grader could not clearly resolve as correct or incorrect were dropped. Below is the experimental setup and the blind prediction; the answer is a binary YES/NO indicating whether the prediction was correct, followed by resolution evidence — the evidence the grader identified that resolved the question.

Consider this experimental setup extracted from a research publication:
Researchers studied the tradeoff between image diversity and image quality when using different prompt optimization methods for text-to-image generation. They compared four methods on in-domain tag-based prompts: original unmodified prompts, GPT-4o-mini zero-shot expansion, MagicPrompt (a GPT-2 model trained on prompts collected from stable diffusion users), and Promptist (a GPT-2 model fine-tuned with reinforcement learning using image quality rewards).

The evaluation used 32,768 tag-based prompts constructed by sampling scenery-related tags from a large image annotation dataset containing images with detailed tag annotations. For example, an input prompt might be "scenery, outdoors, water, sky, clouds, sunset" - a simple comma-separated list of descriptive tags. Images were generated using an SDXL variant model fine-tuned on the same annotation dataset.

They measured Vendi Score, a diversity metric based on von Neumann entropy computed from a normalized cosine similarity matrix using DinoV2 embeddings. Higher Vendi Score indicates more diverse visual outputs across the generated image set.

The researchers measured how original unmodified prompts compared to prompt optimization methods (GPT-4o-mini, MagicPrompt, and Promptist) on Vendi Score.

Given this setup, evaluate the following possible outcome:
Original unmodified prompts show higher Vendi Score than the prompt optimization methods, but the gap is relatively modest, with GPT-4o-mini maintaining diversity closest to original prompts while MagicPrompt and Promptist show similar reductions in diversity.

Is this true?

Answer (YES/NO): NO